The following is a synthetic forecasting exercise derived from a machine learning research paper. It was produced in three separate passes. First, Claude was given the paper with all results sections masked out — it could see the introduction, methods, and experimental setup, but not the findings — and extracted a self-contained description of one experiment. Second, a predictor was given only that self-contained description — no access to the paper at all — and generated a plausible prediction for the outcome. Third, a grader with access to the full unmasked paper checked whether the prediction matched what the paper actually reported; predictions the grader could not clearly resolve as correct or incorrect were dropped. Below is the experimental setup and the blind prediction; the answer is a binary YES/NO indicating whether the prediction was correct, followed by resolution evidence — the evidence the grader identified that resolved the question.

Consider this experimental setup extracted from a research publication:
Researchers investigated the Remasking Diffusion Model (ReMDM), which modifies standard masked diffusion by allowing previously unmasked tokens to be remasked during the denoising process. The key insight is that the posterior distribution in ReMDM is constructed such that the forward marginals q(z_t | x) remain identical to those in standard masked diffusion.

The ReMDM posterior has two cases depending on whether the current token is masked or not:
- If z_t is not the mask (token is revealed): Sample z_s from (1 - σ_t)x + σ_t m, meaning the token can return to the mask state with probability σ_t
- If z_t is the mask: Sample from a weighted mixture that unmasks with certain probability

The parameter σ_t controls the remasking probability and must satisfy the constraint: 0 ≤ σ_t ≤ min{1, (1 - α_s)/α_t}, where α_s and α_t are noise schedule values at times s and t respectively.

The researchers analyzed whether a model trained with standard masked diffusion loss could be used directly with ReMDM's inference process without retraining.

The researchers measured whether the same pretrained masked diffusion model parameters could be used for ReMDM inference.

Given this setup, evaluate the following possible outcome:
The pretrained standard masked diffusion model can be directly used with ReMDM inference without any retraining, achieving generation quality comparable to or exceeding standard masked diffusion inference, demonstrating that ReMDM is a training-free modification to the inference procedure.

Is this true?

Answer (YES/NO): YES